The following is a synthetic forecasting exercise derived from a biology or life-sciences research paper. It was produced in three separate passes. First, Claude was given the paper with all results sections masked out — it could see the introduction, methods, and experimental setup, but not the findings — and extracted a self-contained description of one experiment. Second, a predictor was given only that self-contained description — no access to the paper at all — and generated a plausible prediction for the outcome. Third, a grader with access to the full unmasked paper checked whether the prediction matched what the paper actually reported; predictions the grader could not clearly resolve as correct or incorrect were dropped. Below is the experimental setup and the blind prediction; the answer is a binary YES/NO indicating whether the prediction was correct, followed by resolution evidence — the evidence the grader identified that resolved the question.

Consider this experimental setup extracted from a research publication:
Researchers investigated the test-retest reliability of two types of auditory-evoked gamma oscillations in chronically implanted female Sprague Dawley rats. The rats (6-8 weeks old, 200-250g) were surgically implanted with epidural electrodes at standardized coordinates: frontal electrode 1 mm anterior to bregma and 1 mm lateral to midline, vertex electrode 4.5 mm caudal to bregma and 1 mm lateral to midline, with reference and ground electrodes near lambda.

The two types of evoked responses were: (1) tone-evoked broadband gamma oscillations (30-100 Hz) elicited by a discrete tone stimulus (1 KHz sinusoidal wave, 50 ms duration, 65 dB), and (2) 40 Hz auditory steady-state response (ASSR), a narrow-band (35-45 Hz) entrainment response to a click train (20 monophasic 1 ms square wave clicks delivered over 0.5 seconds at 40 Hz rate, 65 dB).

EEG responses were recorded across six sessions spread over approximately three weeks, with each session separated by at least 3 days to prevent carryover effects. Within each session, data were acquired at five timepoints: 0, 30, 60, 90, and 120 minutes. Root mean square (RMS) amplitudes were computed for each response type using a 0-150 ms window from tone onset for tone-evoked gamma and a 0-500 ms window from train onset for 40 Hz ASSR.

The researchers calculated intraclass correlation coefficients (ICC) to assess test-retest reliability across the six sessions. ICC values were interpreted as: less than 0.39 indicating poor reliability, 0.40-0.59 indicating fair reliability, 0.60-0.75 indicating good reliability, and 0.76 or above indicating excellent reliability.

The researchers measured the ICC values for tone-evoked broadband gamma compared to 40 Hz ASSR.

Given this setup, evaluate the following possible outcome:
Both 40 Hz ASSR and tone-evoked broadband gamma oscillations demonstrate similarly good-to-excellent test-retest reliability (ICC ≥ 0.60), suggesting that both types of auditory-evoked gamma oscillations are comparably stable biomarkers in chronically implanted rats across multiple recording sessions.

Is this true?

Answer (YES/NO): NO